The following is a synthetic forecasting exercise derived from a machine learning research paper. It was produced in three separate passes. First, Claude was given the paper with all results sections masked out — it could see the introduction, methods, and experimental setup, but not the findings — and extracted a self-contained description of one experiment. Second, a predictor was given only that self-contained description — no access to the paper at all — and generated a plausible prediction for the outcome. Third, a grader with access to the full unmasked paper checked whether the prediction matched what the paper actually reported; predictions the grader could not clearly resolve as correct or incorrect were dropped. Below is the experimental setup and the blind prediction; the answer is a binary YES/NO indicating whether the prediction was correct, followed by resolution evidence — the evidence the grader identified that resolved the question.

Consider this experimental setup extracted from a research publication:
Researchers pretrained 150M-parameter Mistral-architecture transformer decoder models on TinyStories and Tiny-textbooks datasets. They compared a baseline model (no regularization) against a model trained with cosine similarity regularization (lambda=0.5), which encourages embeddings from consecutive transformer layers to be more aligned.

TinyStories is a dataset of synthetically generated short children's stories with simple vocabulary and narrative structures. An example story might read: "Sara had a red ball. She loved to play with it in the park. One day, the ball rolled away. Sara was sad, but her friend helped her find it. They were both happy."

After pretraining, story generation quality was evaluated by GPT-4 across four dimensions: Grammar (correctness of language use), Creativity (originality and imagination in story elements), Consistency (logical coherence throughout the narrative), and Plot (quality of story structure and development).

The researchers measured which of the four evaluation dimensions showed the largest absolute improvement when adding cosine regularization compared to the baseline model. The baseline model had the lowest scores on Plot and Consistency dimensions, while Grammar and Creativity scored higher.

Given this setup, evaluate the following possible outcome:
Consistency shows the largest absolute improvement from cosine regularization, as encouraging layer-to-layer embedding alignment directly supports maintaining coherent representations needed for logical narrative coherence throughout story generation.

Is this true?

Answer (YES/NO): YES